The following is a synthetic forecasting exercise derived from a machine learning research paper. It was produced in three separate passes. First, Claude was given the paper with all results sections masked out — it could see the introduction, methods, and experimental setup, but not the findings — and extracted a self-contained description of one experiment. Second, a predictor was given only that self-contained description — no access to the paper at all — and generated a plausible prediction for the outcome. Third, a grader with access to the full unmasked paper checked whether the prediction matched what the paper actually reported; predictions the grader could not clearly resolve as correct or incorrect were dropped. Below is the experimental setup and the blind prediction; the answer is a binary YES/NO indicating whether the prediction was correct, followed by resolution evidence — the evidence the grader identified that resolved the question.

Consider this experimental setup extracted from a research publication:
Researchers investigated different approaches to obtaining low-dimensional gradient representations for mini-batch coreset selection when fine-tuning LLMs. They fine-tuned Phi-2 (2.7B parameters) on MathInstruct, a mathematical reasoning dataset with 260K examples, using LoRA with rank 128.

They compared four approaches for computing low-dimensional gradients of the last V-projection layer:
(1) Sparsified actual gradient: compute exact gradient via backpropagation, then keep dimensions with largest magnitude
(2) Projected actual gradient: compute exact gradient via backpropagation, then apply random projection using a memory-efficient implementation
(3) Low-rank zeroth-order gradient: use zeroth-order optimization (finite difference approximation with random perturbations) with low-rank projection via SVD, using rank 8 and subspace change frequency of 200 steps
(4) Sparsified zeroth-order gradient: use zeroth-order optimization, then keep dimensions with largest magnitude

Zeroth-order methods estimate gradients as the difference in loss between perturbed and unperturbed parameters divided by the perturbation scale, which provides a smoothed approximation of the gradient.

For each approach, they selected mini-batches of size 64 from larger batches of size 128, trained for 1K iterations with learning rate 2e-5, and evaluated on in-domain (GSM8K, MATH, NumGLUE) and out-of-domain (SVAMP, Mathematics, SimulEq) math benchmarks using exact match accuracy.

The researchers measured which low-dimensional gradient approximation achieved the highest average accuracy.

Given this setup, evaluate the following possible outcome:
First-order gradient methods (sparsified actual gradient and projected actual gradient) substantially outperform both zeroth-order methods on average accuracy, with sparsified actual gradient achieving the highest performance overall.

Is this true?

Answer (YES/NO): NO